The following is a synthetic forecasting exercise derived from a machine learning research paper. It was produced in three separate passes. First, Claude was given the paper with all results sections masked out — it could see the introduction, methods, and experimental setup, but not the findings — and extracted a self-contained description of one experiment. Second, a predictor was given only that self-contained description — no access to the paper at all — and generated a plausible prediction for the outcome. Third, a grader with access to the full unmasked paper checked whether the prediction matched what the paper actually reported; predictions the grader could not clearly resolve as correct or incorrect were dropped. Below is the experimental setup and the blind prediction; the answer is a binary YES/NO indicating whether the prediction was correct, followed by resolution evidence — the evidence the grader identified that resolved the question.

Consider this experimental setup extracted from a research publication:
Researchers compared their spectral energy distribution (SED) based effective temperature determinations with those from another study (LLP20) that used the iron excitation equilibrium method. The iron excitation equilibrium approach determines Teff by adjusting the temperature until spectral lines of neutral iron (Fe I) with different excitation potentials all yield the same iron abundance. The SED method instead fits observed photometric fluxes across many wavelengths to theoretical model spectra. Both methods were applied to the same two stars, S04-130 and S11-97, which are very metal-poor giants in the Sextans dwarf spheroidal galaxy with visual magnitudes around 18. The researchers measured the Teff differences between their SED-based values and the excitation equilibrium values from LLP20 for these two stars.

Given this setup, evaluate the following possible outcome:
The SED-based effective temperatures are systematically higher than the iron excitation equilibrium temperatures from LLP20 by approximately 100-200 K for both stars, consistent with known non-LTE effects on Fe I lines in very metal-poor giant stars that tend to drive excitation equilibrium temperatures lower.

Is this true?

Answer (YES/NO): NO